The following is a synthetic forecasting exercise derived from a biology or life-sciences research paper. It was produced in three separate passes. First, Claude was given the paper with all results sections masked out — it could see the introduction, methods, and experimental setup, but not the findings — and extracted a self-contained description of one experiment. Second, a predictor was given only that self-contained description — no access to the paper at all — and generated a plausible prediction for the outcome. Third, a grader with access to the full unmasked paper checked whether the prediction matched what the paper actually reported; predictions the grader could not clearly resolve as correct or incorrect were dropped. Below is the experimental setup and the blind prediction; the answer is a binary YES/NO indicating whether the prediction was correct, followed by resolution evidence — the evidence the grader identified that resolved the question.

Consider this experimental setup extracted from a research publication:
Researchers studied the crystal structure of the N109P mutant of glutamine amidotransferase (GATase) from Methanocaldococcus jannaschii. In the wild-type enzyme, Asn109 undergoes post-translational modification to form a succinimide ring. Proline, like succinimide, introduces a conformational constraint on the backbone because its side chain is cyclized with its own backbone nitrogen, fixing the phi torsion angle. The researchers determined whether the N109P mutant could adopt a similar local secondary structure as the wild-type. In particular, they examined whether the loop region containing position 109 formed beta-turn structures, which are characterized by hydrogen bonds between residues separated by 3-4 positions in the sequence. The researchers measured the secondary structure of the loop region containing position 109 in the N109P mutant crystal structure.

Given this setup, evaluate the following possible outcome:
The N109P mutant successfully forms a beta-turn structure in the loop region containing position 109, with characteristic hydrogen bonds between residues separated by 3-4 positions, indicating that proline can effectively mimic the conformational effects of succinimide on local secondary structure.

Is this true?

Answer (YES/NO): NO